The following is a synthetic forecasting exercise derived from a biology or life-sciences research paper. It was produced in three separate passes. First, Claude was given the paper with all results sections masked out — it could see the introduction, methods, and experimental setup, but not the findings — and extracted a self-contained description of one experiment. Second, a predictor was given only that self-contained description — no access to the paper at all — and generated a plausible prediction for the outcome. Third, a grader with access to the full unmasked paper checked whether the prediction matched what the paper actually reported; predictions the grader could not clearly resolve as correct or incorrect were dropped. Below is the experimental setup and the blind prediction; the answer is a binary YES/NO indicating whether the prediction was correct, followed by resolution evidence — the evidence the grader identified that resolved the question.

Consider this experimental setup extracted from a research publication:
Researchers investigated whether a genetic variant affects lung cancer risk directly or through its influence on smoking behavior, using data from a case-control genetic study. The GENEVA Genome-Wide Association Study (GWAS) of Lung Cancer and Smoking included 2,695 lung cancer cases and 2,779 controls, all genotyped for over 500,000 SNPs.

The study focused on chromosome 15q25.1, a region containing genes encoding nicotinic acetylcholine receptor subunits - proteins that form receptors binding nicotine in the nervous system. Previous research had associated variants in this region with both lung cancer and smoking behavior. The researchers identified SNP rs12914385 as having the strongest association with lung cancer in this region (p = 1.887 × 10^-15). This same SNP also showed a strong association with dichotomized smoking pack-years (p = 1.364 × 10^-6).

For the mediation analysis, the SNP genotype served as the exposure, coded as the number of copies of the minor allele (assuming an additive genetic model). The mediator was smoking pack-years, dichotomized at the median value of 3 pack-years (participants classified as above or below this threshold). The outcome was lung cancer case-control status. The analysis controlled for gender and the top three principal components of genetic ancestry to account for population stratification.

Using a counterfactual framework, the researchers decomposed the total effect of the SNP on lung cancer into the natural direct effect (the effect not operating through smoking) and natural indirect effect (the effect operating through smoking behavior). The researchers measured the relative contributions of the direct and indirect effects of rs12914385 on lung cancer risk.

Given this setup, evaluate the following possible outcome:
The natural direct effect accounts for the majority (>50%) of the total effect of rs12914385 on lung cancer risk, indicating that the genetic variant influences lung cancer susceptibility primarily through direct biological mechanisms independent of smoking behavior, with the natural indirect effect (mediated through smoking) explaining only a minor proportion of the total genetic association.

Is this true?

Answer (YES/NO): YES